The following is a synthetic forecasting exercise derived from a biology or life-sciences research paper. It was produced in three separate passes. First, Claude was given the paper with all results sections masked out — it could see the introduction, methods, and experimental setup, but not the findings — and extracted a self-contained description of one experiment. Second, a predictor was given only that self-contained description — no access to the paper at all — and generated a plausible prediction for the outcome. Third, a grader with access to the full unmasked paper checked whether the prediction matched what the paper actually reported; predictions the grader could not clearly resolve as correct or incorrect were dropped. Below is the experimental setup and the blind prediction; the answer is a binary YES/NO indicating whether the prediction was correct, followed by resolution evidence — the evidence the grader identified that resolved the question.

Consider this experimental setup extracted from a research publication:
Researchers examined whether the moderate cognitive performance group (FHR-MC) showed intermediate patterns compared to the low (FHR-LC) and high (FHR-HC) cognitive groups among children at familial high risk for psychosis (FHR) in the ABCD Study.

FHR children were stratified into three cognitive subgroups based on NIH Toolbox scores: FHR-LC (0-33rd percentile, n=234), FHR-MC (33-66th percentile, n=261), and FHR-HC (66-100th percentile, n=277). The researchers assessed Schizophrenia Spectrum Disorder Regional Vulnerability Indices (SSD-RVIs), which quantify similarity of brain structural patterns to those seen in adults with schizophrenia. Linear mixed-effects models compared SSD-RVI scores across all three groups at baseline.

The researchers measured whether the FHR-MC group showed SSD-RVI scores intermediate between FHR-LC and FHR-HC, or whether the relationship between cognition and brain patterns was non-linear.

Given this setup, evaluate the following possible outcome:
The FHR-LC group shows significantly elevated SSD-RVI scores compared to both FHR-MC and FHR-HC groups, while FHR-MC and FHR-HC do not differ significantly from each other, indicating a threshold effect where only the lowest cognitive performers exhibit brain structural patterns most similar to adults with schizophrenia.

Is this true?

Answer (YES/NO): NO